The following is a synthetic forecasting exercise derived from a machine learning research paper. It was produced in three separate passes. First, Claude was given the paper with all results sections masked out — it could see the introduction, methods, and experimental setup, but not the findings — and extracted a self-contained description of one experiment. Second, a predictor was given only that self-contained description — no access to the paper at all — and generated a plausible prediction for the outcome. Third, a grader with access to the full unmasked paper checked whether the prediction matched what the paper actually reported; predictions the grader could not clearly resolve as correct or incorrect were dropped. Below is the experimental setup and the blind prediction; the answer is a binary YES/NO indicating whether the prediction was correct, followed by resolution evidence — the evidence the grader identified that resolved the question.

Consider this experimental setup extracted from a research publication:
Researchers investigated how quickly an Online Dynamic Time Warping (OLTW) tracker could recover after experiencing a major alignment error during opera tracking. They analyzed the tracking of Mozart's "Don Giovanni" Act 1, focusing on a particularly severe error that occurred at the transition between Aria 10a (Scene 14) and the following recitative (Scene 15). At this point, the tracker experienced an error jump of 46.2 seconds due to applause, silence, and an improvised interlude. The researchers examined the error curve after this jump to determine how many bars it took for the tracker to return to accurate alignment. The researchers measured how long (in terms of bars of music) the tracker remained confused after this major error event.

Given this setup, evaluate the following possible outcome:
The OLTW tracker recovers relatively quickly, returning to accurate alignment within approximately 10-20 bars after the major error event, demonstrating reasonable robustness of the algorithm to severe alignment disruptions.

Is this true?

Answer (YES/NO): NO